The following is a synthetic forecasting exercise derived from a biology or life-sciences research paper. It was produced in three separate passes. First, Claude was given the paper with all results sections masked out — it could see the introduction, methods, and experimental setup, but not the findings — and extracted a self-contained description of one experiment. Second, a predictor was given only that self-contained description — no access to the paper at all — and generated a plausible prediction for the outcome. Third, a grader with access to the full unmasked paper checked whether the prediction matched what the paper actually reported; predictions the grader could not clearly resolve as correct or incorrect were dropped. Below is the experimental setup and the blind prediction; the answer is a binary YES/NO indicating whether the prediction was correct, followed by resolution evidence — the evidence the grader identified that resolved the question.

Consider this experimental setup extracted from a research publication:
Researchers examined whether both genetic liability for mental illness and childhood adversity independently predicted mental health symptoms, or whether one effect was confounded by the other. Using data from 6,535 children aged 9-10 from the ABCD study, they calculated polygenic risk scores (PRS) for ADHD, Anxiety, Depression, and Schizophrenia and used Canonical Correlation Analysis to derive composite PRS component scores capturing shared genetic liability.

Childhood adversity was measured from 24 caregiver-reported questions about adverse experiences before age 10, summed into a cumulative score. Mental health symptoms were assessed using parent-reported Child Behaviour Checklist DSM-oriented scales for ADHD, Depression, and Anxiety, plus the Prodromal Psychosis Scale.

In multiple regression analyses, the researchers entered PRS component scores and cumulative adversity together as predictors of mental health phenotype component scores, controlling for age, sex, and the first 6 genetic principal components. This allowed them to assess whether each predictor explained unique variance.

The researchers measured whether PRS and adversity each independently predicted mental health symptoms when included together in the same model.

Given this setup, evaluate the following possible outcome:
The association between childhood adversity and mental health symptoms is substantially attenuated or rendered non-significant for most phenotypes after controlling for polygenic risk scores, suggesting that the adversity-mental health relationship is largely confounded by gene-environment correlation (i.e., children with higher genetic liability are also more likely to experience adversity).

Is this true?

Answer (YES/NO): NO